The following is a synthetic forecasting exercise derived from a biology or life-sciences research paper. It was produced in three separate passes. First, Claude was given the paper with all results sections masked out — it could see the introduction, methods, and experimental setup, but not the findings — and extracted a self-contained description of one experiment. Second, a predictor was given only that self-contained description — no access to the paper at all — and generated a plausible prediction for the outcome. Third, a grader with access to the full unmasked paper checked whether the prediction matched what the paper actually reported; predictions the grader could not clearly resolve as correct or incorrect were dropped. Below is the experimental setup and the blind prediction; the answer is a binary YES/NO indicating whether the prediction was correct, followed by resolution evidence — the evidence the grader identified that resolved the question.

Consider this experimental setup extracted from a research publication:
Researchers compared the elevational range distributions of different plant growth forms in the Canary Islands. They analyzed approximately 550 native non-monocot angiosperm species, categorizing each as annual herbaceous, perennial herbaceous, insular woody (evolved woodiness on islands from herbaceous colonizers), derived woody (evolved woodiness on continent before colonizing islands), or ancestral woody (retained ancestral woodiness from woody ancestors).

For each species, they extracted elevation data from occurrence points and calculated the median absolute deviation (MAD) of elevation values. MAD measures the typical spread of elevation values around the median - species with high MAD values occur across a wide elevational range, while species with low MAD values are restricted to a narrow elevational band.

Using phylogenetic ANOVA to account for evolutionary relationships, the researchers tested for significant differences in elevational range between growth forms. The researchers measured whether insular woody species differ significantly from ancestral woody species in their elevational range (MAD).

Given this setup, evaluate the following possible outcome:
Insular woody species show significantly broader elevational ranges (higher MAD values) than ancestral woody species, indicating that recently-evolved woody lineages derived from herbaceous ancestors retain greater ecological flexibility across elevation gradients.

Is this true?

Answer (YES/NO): NO